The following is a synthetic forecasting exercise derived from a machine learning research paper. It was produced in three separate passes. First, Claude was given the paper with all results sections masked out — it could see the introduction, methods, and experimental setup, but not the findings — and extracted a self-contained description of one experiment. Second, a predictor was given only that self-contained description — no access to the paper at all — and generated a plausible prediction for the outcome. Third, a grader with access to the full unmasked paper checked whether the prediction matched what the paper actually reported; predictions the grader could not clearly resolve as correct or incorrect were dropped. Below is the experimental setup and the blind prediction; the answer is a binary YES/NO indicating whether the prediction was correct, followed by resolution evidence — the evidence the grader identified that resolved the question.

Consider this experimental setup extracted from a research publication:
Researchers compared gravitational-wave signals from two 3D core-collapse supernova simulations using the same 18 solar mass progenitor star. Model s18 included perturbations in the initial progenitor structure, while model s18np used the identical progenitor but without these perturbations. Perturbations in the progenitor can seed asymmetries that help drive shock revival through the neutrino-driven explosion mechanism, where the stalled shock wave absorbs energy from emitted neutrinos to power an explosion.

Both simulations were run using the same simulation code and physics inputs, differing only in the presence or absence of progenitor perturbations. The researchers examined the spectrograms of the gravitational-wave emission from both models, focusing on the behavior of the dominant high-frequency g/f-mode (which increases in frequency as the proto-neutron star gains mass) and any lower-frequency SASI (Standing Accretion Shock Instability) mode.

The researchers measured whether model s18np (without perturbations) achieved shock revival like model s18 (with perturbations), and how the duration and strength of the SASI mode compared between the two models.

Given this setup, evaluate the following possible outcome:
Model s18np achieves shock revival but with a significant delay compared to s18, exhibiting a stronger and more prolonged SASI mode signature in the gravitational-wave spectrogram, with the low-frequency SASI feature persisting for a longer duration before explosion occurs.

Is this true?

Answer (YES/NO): NO